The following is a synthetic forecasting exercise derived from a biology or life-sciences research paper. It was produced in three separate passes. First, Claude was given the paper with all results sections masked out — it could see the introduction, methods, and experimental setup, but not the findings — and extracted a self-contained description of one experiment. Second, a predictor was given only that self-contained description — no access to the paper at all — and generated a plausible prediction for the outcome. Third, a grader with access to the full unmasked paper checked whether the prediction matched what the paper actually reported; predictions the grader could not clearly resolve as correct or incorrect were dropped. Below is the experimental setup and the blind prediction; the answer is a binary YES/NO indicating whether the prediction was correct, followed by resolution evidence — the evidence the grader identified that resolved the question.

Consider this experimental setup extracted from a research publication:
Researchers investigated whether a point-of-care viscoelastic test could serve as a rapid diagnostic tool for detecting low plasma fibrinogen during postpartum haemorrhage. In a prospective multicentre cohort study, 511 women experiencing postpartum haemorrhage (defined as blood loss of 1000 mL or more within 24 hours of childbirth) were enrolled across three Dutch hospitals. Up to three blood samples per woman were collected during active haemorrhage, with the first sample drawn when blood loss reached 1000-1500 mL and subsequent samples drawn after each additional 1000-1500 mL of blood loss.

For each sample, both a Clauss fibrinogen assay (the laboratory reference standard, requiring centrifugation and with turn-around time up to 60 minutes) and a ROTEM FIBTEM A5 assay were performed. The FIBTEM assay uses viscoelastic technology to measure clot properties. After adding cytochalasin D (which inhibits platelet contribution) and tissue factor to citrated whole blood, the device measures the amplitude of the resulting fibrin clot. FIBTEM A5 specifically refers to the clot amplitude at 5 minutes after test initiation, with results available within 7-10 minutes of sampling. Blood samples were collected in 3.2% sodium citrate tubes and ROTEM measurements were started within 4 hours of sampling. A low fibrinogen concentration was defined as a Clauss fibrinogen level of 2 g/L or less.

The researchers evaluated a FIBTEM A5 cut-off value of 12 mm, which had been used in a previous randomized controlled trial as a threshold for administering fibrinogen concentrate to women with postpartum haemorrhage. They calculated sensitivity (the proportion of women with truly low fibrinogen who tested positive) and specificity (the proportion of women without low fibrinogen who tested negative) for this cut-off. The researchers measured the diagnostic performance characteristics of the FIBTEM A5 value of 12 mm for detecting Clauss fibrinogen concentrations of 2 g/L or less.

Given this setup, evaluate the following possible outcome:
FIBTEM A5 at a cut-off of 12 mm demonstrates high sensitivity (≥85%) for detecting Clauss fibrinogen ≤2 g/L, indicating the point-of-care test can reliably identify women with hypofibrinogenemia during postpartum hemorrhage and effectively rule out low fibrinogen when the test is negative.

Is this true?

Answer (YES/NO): YES